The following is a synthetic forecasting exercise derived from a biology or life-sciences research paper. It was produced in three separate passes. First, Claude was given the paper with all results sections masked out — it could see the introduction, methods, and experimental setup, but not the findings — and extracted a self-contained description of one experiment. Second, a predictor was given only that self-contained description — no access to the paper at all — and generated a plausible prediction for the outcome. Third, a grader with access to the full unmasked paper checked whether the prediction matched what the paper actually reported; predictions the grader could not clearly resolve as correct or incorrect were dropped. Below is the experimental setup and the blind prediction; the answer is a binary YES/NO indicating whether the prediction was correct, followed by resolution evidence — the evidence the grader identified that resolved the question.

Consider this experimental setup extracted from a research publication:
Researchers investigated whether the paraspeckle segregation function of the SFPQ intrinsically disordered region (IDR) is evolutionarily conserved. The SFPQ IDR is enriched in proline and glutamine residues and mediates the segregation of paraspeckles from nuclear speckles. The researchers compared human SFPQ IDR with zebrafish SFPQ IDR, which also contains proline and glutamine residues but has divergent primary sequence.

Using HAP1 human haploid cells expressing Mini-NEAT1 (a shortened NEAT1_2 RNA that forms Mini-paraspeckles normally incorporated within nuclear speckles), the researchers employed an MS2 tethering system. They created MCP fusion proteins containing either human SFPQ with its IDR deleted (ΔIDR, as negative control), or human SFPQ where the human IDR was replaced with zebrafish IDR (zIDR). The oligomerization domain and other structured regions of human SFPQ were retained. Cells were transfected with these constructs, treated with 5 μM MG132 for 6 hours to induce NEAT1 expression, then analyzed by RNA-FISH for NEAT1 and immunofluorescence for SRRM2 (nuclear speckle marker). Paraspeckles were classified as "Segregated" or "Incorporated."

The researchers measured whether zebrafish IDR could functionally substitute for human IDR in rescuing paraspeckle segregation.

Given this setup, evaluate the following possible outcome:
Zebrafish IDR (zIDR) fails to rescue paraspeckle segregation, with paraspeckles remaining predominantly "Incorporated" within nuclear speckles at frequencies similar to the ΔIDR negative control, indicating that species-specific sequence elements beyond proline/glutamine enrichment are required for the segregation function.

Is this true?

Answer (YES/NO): NO